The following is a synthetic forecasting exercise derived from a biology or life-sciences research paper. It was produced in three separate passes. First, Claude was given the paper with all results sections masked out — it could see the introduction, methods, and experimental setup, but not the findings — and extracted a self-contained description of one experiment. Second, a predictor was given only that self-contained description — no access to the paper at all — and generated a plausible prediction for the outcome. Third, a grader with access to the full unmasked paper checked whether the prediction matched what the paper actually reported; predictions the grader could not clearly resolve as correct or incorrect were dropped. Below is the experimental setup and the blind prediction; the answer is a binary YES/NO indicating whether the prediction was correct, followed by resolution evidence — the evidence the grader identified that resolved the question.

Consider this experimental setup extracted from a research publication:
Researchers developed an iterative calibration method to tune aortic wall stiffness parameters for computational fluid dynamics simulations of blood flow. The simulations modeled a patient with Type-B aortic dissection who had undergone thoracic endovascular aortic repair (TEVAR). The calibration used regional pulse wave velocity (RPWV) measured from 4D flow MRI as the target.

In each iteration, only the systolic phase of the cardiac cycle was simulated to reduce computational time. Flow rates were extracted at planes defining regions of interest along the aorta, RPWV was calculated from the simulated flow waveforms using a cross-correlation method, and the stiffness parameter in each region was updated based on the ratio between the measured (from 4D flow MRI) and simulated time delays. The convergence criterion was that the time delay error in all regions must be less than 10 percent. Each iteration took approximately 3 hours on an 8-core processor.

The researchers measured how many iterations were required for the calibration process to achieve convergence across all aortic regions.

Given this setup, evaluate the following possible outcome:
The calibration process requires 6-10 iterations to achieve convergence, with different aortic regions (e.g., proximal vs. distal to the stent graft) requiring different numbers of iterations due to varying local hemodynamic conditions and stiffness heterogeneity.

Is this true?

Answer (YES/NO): NO